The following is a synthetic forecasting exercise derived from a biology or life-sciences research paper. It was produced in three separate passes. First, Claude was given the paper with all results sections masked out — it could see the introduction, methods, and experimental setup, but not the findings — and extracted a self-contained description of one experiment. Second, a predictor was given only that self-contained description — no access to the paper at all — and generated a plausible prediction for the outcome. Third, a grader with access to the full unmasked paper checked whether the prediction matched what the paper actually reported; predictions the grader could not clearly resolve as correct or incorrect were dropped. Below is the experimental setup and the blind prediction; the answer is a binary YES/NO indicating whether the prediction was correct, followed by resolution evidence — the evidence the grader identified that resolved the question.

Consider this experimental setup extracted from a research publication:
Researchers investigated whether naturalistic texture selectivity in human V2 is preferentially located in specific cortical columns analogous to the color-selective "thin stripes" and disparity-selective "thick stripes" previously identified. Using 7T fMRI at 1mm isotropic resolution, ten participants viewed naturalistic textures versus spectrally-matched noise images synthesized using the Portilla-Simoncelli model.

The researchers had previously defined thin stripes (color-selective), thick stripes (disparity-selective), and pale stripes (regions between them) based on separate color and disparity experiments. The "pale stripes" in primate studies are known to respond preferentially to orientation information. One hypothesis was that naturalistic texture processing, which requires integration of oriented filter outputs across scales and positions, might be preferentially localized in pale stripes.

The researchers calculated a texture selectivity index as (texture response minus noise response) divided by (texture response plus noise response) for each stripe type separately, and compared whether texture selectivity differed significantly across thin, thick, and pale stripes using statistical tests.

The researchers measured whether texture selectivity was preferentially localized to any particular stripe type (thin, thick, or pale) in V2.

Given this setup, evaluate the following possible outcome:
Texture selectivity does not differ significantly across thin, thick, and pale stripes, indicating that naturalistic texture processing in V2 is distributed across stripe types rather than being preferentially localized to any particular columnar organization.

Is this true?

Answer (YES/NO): YES